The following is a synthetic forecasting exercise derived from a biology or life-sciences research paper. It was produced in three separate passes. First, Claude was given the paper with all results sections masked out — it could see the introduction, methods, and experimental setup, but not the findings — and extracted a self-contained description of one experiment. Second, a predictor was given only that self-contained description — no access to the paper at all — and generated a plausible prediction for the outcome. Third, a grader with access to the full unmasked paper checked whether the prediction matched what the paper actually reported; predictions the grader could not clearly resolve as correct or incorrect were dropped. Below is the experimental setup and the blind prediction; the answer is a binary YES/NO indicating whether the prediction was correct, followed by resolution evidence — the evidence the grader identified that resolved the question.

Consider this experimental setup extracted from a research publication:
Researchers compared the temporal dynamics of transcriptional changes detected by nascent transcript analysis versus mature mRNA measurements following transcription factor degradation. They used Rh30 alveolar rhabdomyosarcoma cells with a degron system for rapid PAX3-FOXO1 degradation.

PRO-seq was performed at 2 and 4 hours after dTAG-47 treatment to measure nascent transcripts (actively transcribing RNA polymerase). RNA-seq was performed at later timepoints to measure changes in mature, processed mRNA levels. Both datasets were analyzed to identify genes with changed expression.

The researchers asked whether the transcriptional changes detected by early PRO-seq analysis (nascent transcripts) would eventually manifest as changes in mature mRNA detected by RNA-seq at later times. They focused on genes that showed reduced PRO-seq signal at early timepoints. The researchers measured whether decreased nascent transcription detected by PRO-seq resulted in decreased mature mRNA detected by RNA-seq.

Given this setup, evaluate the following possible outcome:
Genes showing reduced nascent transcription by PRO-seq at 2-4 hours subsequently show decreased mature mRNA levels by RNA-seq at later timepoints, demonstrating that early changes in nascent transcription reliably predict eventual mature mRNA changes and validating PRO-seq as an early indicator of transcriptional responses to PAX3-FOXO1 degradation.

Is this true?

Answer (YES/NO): YES